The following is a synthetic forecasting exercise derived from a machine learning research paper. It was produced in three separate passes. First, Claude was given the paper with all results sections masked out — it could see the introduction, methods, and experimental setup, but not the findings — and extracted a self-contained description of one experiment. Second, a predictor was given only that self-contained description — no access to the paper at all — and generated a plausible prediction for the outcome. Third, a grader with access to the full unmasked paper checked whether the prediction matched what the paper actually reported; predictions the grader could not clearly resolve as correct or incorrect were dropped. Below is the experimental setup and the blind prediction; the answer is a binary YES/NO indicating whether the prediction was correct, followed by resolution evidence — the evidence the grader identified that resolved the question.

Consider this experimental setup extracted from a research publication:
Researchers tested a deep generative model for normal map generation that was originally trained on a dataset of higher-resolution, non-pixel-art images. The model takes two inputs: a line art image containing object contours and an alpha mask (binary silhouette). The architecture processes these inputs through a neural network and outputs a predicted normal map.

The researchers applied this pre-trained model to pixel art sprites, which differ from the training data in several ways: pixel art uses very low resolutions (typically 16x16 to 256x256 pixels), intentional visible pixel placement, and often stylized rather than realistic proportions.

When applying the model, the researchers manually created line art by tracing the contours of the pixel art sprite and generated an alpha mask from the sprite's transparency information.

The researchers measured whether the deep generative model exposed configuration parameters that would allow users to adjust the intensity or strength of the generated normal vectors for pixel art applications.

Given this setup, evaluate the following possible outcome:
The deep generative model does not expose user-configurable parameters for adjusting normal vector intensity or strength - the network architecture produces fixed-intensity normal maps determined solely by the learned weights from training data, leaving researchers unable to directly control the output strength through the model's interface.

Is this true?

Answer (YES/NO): YES